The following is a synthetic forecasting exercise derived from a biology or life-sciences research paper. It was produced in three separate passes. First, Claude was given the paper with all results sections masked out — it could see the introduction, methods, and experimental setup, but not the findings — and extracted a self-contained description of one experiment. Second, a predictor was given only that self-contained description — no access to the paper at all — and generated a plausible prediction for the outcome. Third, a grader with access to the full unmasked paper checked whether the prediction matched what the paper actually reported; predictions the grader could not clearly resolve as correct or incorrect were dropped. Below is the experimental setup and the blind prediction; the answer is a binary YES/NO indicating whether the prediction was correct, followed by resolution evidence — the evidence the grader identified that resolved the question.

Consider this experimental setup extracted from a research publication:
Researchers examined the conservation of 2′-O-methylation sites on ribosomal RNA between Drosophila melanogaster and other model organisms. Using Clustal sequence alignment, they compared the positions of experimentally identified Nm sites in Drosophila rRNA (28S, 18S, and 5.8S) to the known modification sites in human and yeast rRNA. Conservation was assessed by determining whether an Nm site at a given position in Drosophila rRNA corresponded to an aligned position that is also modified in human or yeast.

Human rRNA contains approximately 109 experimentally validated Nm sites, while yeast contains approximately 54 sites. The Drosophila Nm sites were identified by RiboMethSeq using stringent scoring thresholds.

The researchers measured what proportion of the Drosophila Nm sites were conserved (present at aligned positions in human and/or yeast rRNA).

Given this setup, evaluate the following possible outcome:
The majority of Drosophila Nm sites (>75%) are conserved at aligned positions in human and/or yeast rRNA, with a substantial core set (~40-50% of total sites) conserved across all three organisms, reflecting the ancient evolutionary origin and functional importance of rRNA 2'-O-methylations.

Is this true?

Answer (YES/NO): YES